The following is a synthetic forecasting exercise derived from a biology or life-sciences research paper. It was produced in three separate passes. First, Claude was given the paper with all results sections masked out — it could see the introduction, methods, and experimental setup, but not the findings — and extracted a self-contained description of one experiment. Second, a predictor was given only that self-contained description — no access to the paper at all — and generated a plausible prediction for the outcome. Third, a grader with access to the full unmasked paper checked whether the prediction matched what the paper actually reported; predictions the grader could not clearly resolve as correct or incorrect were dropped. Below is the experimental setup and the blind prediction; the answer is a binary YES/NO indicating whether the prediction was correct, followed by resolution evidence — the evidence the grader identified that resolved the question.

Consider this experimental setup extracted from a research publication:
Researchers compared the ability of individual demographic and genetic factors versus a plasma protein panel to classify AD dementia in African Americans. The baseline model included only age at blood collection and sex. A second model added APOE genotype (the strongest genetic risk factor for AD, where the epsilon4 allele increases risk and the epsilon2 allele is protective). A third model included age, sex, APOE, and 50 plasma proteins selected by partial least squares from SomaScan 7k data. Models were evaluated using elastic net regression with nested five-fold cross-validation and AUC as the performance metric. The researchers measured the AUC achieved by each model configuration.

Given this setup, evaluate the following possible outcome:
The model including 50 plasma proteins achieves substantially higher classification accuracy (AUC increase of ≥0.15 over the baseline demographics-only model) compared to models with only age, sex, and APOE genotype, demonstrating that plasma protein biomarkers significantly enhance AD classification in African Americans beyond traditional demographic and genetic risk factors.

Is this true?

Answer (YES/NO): YES